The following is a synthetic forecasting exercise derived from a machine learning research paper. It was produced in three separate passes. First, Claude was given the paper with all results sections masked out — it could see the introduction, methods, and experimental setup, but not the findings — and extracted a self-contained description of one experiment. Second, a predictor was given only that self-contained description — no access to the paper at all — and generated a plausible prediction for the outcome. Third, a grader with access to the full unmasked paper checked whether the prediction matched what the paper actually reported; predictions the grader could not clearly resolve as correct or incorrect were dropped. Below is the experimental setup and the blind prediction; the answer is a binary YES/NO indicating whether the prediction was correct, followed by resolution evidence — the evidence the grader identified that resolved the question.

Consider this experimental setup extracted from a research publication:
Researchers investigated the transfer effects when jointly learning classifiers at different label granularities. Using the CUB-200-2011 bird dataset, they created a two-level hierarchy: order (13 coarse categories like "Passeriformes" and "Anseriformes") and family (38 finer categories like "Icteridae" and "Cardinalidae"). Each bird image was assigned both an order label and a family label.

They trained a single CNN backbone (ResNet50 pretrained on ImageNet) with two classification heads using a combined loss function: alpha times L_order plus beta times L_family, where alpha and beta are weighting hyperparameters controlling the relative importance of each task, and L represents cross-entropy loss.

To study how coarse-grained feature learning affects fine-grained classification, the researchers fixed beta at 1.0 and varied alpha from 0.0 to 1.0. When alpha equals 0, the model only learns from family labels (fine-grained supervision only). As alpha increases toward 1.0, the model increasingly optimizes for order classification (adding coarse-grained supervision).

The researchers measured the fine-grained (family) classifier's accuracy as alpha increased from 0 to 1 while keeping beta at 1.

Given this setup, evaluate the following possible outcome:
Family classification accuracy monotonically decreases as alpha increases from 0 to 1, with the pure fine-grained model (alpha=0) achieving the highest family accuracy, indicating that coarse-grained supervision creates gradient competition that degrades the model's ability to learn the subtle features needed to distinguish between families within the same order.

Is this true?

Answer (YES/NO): YES